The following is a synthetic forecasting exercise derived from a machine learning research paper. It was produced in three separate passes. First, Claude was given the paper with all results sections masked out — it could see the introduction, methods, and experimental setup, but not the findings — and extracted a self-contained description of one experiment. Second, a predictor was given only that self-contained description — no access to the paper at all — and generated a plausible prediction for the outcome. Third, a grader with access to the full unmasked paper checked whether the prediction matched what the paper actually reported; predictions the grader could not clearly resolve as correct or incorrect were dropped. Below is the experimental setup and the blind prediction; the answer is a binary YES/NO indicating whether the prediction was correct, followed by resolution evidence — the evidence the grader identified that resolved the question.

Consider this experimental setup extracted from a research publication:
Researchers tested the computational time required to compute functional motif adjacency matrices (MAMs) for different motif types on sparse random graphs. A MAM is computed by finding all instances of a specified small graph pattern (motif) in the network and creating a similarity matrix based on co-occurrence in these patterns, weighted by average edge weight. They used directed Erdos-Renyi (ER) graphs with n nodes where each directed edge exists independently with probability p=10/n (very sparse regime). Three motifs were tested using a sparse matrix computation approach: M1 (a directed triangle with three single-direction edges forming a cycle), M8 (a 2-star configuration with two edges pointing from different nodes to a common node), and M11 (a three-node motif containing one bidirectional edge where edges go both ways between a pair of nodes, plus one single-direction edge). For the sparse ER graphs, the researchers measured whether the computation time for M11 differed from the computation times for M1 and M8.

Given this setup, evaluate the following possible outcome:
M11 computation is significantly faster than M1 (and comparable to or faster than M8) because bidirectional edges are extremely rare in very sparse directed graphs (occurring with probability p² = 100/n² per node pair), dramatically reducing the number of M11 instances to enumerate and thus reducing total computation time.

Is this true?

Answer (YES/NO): YES